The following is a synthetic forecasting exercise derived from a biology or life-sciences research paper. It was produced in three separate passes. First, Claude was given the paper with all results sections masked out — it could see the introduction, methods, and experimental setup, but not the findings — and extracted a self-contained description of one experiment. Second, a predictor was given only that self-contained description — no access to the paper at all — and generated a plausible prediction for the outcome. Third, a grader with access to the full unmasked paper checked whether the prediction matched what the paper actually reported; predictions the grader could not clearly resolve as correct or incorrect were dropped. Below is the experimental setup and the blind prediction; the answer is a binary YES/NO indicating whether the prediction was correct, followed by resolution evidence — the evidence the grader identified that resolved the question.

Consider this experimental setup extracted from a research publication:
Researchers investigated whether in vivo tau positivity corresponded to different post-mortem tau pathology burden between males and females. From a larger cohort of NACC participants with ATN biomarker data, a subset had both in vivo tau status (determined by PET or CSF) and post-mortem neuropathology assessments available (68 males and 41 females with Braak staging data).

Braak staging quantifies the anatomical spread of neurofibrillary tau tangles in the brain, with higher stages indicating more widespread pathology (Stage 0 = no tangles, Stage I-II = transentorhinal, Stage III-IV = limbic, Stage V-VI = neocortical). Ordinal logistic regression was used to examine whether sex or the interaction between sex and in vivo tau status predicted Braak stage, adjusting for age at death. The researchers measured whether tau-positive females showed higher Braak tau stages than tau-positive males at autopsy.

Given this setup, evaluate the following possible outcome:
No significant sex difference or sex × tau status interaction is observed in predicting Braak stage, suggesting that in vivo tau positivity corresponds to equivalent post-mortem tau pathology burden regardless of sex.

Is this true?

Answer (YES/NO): YES